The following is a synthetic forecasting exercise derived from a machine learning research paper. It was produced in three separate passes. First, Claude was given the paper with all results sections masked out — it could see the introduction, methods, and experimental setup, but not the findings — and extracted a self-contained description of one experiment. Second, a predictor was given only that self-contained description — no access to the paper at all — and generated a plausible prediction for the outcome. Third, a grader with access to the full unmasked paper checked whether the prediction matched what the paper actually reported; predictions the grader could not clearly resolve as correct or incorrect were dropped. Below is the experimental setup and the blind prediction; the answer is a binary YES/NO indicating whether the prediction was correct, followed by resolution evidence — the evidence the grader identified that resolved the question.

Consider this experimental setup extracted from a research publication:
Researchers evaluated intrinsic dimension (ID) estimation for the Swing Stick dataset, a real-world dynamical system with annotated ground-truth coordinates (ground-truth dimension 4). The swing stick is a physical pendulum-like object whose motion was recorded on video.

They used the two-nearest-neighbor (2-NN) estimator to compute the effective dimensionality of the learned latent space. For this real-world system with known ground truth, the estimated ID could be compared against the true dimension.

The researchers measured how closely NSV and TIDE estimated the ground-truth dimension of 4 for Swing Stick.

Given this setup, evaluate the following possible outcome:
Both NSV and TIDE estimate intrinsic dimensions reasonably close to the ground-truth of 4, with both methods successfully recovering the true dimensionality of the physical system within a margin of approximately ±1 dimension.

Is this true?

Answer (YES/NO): YES